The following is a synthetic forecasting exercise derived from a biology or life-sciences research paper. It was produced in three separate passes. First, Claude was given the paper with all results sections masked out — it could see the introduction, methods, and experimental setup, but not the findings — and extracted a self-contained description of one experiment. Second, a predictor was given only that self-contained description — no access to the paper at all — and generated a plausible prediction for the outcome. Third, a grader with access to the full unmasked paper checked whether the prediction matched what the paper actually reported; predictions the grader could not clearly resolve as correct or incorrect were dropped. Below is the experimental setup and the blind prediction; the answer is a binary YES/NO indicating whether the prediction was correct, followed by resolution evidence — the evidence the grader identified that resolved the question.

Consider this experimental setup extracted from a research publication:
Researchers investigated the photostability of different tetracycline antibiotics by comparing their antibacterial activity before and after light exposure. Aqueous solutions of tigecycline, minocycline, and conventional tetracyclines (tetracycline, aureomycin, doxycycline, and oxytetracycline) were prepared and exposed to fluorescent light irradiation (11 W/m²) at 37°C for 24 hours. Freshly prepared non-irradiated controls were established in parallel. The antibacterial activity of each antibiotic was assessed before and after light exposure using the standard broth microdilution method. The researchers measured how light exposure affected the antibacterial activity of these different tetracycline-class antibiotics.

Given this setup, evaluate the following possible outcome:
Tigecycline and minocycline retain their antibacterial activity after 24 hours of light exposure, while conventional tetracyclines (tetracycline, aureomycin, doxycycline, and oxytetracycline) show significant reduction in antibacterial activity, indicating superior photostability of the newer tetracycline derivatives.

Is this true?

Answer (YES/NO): NO